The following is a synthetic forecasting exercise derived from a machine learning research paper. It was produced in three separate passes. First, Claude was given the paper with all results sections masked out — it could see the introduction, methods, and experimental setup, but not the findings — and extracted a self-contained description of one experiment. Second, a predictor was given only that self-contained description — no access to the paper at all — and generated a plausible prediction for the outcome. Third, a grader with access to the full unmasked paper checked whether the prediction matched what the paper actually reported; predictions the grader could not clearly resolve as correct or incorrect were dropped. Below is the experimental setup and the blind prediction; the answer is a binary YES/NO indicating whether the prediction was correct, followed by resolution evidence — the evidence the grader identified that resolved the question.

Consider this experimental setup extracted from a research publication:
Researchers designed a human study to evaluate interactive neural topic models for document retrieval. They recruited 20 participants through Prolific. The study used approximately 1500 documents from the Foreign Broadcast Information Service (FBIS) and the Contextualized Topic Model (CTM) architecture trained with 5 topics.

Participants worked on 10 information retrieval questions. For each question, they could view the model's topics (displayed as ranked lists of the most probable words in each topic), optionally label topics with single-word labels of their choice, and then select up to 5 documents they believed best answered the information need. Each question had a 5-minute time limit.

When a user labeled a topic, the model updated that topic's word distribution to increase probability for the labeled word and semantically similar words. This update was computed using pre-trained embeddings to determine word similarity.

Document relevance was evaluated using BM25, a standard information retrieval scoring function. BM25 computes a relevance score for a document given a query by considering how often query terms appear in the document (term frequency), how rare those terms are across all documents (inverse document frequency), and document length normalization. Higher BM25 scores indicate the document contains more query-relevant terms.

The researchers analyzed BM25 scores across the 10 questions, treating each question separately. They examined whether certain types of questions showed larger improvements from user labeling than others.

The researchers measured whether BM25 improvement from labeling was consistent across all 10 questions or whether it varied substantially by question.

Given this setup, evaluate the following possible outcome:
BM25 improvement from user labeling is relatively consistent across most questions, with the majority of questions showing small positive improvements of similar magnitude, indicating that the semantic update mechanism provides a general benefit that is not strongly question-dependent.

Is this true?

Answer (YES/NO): NO